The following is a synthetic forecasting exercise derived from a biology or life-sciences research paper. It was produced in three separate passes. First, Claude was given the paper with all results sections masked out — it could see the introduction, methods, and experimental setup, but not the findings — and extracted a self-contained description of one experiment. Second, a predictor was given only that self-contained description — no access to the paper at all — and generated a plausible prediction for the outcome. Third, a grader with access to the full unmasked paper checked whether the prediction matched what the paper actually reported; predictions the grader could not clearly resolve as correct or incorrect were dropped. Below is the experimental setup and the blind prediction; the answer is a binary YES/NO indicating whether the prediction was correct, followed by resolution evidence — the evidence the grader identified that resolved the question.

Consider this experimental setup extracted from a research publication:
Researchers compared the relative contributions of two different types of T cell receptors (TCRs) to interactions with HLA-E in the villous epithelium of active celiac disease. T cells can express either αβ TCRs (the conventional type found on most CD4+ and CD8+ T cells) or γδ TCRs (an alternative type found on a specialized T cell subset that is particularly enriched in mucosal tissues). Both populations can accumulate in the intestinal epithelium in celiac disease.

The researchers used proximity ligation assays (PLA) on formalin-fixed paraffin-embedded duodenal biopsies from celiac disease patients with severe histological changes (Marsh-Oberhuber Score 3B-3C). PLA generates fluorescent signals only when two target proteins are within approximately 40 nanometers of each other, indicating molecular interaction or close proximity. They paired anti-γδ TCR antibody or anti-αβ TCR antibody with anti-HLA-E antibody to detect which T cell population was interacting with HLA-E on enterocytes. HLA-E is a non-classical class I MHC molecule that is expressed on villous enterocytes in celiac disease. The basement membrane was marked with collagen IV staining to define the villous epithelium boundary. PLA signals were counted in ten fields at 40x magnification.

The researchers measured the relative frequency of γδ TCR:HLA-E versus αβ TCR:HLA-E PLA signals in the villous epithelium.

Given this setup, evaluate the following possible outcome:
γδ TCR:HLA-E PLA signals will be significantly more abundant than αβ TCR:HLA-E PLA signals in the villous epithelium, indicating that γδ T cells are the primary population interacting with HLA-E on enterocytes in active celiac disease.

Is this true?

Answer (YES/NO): NO